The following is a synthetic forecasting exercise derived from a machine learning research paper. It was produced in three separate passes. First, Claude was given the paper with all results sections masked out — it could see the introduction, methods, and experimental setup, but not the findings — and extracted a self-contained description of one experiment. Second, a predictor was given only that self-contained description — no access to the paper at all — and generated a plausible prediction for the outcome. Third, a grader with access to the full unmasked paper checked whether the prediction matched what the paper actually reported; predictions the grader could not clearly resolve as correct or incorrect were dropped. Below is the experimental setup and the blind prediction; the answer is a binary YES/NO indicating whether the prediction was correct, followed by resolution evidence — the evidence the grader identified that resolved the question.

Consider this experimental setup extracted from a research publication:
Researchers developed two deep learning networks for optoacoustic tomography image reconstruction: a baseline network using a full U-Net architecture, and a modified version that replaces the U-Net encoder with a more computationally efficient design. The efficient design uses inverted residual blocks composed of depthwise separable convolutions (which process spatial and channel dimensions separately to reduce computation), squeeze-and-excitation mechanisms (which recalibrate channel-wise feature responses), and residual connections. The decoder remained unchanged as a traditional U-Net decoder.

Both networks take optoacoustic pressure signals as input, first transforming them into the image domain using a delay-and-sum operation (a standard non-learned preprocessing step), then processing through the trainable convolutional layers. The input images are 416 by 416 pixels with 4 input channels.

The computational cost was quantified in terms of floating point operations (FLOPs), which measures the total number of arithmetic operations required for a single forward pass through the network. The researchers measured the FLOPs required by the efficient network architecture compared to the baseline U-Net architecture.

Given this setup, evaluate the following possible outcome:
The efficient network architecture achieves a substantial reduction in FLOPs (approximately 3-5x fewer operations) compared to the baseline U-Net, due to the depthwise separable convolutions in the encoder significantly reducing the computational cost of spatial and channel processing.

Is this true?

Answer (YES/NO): NO